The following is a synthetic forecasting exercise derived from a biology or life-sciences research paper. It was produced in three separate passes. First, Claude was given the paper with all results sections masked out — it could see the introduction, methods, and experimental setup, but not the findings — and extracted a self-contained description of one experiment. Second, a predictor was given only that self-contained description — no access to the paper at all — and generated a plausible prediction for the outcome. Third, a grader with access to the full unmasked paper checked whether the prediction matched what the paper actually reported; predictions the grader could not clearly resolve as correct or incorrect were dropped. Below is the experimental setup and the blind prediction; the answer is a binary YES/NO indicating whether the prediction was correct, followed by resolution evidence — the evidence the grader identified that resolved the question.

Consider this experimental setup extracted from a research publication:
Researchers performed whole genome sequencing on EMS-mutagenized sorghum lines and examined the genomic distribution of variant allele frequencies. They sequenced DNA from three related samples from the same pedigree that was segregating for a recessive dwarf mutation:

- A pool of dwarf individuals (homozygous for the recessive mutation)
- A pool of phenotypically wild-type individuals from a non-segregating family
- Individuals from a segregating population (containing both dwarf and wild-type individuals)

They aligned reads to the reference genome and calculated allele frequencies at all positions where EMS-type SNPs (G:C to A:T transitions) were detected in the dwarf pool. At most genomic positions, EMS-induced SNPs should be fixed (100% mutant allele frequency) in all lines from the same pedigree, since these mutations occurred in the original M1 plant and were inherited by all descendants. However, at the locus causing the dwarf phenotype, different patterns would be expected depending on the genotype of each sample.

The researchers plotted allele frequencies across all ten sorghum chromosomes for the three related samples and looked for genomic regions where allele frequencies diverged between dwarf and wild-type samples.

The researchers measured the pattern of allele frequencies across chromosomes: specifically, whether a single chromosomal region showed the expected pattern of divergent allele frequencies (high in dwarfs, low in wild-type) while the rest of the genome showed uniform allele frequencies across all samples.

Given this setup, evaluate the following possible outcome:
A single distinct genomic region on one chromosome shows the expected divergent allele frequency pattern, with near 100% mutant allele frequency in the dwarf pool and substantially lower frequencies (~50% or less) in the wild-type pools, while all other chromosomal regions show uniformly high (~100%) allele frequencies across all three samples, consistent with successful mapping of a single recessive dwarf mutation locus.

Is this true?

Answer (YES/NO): YES